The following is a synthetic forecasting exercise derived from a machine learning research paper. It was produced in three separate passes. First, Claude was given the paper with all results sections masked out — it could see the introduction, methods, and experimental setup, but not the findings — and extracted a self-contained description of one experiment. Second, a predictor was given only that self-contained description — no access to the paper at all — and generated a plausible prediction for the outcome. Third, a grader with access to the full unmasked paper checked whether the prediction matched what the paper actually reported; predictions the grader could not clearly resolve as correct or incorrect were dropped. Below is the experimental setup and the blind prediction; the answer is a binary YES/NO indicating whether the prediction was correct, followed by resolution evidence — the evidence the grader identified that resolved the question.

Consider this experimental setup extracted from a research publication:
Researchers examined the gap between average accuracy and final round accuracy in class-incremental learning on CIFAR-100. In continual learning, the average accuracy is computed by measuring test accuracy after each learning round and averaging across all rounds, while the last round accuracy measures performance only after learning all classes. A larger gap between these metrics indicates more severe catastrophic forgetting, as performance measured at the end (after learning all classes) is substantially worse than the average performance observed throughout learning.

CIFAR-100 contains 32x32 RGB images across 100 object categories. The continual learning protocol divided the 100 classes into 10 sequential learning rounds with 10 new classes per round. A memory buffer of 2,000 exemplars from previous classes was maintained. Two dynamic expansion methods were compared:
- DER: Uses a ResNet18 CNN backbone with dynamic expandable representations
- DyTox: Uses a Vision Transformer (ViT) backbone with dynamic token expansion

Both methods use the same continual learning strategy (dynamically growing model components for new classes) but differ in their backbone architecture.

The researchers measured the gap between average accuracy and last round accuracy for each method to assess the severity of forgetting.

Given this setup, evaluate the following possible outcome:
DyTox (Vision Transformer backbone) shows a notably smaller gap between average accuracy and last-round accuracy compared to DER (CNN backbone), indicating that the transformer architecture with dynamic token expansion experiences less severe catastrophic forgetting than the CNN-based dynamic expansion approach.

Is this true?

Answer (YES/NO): NO